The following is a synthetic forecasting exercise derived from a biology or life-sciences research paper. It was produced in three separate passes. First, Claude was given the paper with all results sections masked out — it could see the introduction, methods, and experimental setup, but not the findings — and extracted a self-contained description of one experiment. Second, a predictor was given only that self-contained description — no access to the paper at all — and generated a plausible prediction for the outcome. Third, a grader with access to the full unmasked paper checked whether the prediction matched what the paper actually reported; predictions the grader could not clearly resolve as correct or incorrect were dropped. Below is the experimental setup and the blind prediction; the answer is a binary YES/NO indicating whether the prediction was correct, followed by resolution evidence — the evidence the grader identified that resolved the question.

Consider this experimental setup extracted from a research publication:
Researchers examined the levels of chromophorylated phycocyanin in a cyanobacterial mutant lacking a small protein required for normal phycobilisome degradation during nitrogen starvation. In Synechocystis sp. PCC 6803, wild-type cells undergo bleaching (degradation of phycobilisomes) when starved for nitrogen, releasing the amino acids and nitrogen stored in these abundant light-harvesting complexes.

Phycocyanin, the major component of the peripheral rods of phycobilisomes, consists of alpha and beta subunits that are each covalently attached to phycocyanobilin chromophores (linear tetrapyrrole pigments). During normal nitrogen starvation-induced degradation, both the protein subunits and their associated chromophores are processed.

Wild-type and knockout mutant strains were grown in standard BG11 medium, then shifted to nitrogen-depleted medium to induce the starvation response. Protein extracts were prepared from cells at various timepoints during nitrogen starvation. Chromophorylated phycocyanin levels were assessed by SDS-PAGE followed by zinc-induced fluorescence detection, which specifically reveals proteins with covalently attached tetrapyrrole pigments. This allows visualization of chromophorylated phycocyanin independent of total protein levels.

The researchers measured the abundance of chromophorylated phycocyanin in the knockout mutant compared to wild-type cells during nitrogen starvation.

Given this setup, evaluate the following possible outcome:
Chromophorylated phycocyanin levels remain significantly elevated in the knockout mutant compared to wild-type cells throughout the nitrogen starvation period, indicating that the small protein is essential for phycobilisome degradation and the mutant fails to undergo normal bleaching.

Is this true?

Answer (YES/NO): YES